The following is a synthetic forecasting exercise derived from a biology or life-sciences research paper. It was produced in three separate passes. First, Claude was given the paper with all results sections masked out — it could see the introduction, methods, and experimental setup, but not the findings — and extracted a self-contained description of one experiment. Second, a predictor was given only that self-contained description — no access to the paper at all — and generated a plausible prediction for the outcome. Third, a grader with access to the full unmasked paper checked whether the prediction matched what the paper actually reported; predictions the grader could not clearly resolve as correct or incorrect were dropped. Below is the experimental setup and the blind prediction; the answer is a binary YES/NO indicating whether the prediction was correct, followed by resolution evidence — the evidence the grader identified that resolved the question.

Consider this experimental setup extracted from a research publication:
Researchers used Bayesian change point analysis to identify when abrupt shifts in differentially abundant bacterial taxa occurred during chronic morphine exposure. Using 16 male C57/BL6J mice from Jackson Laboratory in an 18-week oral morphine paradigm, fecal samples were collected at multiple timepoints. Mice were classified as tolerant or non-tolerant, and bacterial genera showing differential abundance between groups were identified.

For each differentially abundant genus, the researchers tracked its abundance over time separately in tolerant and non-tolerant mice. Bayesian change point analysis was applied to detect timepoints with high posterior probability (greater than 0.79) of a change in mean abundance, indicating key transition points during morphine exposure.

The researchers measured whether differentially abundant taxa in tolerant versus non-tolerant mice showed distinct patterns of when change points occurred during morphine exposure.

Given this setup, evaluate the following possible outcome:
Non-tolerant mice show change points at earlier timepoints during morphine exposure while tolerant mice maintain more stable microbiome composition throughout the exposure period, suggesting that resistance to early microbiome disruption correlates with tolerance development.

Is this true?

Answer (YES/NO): NO